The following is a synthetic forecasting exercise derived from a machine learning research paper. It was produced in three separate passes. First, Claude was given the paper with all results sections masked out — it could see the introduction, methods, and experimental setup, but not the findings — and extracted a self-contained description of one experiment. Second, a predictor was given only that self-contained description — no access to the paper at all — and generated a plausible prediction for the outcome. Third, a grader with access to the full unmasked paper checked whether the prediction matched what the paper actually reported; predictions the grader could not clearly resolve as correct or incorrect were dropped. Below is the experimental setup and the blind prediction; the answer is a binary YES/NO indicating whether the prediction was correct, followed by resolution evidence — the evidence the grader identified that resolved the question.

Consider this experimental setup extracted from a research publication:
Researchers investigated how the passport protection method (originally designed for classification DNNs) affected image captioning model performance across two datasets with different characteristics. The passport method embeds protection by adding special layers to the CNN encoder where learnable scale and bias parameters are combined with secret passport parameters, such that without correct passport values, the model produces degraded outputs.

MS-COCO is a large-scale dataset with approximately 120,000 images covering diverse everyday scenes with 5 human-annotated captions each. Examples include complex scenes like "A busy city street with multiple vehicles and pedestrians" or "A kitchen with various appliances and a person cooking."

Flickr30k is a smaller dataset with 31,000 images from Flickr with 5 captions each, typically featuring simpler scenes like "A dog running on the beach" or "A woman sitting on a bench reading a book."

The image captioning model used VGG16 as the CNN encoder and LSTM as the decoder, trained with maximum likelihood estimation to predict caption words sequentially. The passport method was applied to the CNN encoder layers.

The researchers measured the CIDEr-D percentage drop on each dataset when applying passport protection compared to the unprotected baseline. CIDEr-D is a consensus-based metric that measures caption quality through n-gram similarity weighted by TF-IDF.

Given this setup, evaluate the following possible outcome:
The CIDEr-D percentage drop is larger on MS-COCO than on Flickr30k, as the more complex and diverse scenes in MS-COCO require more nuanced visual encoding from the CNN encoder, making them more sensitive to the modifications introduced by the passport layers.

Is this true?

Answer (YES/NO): NO